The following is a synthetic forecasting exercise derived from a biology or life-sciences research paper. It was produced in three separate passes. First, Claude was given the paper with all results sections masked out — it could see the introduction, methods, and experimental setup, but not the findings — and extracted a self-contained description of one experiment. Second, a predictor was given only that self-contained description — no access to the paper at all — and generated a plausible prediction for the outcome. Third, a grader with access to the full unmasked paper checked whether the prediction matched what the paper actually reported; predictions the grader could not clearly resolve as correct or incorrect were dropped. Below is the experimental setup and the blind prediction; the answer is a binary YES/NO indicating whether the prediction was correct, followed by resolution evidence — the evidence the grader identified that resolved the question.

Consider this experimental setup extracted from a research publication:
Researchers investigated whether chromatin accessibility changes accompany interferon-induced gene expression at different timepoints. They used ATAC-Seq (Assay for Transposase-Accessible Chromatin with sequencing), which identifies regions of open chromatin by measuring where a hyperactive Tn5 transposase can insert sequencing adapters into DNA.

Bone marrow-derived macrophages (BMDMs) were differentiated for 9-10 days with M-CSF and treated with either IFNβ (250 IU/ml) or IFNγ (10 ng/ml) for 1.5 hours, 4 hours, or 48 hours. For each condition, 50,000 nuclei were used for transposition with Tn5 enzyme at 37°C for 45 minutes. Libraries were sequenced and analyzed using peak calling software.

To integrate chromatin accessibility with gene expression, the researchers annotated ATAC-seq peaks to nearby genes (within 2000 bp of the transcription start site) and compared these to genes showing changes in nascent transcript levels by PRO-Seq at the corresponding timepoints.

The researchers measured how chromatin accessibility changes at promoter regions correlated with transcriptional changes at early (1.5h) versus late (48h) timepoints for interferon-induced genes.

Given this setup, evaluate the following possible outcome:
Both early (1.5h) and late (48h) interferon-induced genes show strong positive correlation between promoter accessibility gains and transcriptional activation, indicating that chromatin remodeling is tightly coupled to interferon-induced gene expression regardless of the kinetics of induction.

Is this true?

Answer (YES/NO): YES